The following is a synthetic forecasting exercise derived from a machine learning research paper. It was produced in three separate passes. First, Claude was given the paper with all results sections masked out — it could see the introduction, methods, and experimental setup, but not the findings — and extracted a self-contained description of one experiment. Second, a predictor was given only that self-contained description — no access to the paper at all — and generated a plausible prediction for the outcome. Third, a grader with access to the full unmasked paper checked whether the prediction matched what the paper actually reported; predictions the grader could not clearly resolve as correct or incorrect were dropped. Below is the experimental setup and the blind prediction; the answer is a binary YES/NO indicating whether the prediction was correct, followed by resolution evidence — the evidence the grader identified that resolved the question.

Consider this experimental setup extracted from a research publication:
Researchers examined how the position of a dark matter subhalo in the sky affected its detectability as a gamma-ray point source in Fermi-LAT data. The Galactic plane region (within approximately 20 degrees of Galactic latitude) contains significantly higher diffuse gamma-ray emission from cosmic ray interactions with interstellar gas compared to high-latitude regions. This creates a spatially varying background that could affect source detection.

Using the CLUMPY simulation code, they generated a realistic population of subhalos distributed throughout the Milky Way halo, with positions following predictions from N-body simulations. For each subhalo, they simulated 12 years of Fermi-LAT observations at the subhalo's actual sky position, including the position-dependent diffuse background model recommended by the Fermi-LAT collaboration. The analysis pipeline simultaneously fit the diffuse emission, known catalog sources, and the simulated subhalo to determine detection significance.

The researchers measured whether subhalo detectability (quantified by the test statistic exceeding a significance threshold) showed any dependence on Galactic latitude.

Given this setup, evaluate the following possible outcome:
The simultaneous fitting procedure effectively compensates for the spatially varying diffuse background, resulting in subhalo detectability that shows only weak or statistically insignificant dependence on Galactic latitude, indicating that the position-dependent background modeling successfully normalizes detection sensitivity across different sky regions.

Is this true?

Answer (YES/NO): NO